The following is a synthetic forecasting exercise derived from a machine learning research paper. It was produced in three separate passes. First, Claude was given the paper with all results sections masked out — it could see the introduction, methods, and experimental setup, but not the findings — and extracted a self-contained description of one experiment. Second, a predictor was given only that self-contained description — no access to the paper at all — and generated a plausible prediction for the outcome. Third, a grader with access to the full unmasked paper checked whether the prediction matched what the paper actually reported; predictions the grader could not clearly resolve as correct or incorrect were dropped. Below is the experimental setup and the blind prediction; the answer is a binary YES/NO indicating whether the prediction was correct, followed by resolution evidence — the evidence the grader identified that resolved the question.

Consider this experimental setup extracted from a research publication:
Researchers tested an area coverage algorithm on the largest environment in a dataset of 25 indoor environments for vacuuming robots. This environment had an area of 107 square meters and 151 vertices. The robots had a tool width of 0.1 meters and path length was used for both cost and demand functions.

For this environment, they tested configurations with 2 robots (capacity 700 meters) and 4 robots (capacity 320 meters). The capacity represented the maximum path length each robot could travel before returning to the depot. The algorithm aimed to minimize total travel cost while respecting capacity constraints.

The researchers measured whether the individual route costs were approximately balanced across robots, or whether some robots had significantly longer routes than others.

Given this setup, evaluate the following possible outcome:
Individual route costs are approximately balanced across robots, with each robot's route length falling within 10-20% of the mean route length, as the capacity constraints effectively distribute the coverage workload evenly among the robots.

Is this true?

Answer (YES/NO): YES